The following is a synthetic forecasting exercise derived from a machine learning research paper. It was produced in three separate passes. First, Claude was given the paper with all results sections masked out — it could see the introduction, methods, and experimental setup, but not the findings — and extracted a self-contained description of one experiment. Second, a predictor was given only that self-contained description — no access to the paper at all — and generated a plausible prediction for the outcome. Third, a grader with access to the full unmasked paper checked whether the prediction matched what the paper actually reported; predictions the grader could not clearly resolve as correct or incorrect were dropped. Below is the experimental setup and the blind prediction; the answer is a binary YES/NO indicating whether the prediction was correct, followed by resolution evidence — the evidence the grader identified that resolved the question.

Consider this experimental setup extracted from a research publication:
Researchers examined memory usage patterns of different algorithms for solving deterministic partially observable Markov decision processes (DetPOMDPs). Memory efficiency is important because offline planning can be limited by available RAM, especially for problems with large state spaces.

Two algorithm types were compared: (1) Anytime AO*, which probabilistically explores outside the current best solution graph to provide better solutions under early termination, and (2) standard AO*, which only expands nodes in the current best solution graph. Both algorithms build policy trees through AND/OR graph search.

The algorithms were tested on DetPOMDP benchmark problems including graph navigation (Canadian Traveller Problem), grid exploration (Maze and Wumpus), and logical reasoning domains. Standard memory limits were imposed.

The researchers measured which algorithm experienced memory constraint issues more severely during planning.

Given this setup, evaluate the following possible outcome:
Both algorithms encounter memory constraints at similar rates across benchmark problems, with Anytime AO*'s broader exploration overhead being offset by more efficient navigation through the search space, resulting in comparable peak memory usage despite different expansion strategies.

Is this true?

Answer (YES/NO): NO